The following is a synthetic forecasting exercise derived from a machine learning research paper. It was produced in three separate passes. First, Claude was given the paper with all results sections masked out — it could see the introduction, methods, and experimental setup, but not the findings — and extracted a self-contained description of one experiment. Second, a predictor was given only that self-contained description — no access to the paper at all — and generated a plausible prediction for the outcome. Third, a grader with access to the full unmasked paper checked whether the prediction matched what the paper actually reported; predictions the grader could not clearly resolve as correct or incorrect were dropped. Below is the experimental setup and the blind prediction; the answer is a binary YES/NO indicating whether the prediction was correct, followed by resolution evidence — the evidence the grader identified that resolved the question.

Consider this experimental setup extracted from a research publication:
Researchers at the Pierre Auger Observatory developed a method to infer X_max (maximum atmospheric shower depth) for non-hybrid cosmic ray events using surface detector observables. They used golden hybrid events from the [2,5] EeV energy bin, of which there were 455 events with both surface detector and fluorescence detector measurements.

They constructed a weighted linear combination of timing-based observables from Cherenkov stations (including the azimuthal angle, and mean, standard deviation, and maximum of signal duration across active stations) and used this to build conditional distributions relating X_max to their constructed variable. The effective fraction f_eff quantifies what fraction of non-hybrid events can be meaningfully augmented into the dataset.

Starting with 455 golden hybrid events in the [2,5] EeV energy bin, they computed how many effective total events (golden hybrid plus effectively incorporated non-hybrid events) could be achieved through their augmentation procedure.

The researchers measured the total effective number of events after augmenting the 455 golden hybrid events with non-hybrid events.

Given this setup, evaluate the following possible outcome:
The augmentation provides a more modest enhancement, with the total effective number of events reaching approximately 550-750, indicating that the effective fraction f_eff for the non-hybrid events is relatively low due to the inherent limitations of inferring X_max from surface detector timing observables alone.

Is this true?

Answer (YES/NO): NO